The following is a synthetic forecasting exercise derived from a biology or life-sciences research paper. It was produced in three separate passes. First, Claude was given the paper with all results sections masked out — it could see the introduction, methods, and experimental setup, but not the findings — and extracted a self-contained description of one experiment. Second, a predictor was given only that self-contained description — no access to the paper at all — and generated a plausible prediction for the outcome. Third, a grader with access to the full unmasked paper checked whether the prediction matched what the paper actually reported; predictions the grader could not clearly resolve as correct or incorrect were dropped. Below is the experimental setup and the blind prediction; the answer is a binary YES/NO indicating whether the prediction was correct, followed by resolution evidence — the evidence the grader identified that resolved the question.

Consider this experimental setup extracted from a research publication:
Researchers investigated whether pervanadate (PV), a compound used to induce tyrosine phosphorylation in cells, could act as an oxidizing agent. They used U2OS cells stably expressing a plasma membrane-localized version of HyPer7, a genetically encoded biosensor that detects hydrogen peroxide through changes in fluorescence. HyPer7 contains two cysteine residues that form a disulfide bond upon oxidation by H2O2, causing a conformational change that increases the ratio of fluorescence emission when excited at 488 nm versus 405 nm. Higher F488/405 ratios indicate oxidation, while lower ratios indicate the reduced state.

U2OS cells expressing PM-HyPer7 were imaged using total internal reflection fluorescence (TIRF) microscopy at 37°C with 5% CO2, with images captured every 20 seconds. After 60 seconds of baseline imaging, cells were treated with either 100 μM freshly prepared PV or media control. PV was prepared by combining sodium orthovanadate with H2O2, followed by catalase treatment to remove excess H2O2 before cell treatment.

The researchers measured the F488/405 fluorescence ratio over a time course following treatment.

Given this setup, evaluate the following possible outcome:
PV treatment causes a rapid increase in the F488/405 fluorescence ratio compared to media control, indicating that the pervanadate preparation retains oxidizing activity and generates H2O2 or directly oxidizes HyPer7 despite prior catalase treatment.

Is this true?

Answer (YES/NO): YES